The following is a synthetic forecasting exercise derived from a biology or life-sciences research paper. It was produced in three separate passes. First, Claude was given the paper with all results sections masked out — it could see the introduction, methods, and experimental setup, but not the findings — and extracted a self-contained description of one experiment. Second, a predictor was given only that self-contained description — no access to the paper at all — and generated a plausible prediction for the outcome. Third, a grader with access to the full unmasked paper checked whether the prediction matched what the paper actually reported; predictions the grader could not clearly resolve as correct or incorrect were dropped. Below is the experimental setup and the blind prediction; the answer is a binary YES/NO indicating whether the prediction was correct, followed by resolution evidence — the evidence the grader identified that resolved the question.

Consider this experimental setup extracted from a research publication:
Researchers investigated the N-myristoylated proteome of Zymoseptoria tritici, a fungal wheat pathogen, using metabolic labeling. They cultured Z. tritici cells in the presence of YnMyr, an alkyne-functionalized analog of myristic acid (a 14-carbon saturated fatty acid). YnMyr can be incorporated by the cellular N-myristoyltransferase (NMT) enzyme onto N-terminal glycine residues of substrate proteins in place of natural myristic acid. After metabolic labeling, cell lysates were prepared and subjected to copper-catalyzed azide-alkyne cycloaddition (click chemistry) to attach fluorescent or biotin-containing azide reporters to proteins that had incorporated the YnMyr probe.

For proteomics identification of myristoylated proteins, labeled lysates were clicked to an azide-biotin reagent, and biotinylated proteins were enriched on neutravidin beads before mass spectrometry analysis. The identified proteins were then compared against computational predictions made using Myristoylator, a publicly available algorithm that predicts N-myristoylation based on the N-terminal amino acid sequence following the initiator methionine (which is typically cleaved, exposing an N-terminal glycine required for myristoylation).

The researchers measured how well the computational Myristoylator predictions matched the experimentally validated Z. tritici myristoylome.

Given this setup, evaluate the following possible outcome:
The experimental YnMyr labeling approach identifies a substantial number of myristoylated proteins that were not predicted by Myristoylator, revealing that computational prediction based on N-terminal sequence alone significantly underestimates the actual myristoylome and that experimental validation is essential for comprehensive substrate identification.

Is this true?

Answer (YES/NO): NO